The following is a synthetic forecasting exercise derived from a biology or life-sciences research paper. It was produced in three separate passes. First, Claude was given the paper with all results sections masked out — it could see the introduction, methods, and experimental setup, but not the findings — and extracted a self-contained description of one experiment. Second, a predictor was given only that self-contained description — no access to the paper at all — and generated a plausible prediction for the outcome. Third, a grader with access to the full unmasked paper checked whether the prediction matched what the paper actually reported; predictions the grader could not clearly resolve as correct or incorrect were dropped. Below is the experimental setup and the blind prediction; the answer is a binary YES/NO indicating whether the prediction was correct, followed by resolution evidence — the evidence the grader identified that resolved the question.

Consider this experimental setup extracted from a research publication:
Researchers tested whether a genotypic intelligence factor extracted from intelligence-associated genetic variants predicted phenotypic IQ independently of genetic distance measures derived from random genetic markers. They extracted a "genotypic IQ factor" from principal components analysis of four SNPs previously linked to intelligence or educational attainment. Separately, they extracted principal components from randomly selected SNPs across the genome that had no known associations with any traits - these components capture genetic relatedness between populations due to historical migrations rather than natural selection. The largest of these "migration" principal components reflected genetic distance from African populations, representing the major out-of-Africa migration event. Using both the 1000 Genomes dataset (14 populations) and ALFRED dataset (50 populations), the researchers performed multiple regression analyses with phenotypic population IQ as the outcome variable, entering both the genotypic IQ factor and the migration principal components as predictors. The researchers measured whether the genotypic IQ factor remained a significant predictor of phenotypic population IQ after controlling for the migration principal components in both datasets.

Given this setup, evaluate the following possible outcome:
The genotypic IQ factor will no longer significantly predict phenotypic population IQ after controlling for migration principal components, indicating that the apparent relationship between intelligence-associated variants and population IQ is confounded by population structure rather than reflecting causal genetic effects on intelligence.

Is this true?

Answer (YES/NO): NO